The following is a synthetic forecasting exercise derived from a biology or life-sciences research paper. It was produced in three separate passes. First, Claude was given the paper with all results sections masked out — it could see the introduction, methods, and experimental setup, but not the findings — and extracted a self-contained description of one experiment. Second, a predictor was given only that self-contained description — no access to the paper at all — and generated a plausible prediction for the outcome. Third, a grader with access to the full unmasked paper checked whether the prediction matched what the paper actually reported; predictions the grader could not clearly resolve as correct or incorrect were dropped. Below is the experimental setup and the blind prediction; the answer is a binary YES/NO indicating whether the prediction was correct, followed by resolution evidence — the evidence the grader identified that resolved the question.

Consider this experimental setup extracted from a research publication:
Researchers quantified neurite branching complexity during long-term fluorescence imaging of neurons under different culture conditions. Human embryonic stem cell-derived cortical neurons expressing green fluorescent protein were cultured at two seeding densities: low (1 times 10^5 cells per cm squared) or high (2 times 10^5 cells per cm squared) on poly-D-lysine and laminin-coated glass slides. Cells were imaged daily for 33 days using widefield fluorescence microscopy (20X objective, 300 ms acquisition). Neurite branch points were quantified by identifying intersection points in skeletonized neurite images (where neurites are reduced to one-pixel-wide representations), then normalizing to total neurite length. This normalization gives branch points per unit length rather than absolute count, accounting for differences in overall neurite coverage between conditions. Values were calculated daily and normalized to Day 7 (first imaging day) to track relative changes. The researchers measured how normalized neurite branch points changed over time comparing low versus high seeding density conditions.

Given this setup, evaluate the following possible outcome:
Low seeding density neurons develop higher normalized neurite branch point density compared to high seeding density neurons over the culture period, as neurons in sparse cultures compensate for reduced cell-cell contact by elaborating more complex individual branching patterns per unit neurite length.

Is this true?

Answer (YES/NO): NO